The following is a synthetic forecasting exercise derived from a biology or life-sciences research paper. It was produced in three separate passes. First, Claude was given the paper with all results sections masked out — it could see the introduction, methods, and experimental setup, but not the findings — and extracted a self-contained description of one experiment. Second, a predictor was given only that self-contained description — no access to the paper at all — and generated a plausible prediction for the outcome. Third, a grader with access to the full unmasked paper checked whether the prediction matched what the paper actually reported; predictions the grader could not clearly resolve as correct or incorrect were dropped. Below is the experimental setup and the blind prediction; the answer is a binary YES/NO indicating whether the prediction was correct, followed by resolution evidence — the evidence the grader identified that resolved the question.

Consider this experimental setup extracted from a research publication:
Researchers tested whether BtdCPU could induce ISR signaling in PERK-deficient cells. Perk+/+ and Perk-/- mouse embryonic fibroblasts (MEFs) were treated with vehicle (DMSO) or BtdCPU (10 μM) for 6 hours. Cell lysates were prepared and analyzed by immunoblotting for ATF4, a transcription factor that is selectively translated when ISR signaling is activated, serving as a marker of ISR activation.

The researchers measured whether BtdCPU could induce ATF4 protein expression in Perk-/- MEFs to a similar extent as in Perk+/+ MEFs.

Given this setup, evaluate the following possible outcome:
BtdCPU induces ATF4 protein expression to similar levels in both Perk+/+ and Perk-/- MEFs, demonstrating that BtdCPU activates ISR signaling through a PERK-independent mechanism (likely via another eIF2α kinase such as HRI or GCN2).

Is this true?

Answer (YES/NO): YES